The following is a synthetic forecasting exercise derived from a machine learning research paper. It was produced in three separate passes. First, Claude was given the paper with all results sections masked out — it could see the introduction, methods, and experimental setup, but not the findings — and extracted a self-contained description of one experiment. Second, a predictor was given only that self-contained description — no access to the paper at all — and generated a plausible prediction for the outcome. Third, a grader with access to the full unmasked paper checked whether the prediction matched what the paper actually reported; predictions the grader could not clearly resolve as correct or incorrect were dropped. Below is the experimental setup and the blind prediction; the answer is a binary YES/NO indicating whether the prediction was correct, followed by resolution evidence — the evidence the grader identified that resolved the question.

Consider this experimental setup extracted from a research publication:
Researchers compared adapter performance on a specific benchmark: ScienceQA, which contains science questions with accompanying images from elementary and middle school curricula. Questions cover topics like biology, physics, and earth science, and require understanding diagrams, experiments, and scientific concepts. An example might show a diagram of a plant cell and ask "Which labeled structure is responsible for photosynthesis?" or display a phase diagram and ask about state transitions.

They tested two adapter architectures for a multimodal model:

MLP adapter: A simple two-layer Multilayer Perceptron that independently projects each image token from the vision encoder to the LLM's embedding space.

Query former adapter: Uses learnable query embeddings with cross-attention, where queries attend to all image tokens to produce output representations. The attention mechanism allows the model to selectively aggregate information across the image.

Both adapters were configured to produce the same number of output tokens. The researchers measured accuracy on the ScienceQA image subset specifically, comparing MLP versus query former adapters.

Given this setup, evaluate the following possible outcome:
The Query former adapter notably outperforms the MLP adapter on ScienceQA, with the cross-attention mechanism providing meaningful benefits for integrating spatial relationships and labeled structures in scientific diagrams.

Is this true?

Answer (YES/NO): YES